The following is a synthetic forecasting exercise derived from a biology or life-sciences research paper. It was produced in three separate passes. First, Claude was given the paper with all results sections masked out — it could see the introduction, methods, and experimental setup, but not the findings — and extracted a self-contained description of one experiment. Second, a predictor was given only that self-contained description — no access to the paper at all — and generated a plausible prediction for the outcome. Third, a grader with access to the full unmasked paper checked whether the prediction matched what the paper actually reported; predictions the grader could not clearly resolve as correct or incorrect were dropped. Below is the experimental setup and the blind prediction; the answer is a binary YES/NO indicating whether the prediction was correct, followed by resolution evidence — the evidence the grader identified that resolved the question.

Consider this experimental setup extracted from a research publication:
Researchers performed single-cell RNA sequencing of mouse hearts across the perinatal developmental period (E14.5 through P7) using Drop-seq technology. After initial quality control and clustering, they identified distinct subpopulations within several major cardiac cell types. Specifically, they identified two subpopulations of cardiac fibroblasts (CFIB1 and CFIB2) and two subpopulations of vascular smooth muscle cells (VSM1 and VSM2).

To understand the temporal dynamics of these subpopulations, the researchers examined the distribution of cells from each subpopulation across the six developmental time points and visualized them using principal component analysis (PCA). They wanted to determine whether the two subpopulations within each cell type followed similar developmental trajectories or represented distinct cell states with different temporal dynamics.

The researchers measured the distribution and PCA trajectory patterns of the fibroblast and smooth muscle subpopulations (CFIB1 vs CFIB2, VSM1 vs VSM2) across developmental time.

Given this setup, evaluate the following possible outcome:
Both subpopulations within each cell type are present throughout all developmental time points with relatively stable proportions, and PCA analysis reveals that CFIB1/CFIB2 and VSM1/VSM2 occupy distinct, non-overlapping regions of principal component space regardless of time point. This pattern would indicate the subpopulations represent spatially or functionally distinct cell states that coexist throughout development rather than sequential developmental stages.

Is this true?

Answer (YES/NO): NO